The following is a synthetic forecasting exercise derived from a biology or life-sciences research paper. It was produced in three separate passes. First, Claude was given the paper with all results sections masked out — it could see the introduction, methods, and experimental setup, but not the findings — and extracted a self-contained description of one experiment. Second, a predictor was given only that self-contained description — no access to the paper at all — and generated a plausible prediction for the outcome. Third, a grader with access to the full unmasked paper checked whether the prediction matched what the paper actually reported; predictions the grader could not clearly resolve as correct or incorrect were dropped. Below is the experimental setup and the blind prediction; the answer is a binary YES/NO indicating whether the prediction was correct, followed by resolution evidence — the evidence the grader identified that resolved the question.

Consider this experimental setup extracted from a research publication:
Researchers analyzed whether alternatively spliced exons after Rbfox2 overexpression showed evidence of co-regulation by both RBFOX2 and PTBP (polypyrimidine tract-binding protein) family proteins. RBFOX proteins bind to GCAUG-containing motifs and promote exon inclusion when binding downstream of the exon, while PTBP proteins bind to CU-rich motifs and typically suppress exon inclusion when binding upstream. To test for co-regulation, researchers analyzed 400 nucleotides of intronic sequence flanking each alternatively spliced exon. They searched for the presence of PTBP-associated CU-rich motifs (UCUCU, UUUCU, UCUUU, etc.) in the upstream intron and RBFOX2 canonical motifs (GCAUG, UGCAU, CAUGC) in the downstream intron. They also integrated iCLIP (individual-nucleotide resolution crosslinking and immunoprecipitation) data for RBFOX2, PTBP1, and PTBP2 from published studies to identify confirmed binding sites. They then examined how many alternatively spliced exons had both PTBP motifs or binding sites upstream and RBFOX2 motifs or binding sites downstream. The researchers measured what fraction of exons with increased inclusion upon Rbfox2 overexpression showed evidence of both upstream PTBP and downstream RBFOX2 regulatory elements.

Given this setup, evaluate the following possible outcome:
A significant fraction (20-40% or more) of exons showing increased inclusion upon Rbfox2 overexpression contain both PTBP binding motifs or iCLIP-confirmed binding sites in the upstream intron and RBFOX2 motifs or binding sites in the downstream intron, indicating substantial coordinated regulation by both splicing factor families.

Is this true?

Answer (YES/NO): YES